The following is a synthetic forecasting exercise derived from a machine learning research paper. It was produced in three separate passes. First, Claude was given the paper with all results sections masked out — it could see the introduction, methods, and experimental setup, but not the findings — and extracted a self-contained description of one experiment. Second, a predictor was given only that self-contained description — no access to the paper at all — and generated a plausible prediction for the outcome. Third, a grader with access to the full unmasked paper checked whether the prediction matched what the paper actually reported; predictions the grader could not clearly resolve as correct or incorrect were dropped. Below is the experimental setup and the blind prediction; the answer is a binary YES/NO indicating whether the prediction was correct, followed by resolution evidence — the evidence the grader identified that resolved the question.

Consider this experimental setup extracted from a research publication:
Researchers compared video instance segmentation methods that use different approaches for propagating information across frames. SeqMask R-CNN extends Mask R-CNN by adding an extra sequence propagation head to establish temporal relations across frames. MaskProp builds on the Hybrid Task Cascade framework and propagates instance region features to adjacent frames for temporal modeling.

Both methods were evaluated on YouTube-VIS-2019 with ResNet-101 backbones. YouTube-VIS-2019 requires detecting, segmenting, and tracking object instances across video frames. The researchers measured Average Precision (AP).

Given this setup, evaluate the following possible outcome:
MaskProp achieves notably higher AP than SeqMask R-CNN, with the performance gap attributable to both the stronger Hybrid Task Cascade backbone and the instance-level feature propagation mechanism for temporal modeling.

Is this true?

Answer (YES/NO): NO